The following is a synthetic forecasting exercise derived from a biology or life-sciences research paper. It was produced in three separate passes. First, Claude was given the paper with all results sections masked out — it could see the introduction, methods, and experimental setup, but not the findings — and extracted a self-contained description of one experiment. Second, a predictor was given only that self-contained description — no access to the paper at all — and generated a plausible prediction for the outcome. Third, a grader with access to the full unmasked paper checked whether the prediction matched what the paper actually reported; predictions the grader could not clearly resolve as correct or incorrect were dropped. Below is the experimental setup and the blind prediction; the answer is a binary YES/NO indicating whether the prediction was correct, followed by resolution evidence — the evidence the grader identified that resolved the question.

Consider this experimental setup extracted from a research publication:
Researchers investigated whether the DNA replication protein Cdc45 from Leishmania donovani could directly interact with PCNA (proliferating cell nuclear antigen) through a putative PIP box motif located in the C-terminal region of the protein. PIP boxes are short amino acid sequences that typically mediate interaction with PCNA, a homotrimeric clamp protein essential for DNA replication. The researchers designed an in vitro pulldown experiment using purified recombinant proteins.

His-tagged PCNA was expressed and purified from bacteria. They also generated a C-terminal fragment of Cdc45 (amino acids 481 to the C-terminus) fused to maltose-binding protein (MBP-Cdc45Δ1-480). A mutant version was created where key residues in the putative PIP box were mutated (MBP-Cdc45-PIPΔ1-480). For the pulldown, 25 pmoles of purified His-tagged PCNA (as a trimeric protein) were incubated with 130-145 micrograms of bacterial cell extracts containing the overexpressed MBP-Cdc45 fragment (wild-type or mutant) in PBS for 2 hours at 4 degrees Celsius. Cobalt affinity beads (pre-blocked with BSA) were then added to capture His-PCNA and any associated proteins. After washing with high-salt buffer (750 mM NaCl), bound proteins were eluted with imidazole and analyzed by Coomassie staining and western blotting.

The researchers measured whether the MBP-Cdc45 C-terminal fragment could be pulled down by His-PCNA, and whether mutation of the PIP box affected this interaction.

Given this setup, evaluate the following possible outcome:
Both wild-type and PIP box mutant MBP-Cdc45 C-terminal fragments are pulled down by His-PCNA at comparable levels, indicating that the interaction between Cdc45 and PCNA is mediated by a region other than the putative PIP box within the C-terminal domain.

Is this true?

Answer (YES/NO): NO